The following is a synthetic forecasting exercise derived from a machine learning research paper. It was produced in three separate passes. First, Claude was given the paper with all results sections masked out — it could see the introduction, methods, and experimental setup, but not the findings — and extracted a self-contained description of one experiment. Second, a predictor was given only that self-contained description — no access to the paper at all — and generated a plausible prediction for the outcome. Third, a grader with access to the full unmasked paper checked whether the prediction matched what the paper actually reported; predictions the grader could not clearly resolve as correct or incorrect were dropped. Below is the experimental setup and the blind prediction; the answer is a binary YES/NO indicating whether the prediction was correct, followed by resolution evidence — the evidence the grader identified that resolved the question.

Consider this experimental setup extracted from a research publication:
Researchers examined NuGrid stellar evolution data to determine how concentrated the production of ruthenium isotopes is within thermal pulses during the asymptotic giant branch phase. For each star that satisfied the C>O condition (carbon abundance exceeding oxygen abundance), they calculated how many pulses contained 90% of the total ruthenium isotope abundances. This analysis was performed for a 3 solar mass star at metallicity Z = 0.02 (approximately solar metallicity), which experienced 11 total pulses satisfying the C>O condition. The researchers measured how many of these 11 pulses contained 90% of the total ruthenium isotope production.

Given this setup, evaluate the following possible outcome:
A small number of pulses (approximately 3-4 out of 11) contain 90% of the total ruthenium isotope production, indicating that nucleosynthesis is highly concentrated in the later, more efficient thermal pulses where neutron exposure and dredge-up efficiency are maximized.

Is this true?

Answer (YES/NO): NO